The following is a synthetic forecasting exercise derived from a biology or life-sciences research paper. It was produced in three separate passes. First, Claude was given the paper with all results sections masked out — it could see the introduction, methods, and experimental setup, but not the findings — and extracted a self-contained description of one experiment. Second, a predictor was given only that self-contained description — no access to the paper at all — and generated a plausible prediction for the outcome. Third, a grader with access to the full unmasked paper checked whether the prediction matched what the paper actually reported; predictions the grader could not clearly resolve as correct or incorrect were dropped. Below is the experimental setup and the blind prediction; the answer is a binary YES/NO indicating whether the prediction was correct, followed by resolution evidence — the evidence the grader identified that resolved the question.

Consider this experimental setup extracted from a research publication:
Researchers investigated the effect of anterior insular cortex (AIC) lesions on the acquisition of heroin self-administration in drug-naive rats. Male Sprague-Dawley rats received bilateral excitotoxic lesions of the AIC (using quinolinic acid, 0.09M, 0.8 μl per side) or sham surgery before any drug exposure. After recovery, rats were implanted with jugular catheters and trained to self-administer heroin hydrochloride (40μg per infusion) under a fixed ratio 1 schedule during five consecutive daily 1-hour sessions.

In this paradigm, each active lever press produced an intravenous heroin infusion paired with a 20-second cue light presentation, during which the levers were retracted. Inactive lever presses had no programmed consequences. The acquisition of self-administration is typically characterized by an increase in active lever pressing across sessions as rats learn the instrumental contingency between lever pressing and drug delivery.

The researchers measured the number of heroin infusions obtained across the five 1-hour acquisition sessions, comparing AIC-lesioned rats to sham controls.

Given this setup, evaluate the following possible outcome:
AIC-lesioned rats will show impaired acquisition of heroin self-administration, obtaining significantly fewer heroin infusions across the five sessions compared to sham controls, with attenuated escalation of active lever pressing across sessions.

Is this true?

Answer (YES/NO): NO